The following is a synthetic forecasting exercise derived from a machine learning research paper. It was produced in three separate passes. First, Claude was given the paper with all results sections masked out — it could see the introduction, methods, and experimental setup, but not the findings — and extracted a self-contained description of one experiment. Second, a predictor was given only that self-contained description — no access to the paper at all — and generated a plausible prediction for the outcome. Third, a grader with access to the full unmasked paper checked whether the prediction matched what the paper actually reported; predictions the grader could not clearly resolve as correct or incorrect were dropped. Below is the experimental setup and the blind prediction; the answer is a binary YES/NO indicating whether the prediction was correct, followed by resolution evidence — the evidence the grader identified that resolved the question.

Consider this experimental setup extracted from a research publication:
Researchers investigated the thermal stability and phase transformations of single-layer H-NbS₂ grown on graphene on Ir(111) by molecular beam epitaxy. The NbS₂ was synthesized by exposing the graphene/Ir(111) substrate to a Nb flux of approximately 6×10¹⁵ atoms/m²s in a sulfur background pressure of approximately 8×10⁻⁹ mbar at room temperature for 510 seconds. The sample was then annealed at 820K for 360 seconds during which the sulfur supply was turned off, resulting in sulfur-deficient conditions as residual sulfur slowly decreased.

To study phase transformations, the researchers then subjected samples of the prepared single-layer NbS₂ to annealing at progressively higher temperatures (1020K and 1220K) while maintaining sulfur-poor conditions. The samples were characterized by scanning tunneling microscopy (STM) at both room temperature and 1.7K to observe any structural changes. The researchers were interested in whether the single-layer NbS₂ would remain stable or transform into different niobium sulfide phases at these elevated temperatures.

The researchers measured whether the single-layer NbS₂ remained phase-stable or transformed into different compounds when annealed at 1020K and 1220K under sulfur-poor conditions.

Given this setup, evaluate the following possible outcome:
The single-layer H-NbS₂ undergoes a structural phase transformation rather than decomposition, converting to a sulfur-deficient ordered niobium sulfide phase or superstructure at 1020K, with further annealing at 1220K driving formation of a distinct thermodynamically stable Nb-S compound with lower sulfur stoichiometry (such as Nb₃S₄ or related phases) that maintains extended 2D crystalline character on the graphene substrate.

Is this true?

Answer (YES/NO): YES